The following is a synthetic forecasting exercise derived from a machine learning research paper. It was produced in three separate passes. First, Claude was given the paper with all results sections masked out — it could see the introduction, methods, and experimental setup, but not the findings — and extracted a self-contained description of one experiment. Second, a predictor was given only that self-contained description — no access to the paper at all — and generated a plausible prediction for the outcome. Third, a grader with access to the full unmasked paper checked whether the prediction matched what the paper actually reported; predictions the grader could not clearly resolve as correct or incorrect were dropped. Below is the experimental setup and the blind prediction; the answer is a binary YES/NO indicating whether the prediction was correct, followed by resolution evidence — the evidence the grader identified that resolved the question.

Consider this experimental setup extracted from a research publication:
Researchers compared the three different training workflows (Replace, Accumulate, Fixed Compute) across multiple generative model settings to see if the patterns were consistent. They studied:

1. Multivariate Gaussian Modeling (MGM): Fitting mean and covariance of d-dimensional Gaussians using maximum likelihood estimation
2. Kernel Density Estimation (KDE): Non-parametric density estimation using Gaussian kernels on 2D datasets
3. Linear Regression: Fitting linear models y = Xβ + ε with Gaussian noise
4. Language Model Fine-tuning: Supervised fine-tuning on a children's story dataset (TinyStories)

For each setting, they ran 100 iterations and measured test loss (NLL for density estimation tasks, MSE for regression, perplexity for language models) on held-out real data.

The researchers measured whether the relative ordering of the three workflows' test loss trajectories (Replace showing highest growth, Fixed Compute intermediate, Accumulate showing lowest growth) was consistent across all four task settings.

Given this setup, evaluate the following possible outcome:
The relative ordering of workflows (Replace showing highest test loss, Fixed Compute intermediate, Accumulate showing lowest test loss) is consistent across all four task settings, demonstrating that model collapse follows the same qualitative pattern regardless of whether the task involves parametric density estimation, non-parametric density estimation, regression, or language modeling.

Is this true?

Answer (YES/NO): YES